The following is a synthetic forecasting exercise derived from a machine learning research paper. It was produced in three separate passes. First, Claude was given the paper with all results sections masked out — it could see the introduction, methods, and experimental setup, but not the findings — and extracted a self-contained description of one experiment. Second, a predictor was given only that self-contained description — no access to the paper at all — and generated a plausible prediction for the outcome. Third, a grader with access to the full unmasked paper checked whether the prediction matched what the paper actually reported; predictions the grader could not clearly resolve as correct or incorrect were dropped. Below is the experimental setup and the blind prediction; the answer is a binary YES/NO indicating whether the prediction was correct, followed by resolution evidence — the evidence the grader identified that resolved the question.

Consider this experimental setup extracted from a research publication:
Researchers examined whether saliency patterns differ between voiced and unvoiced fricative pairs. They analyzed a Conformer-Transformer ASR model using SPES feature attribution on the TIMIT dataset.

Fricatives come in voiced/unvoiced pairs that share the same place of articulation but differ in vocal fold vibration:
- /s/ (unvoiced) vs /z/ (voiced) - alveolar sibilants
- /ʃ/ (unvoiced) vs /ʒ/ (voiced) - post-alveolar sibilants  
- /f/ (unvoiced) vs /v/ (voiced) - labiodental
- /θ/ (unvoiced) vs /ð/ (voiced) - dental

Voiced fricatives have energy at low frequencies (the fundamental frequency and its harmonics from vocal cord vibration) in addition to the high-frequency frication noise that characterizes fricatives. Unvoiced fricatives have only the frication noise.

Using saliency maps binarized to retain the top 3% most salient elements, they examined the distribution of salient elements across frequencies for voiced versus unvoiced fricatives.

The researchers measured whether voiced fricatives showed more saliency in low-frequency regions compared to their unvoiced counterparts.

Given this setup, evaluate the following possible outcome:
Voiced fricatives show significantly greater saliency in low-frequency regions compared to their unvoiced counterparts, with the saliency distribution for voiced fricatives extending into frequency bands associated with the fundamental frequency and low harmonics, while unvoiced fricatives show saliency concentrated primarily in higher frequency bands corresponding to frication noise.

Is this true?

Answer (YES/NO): NO